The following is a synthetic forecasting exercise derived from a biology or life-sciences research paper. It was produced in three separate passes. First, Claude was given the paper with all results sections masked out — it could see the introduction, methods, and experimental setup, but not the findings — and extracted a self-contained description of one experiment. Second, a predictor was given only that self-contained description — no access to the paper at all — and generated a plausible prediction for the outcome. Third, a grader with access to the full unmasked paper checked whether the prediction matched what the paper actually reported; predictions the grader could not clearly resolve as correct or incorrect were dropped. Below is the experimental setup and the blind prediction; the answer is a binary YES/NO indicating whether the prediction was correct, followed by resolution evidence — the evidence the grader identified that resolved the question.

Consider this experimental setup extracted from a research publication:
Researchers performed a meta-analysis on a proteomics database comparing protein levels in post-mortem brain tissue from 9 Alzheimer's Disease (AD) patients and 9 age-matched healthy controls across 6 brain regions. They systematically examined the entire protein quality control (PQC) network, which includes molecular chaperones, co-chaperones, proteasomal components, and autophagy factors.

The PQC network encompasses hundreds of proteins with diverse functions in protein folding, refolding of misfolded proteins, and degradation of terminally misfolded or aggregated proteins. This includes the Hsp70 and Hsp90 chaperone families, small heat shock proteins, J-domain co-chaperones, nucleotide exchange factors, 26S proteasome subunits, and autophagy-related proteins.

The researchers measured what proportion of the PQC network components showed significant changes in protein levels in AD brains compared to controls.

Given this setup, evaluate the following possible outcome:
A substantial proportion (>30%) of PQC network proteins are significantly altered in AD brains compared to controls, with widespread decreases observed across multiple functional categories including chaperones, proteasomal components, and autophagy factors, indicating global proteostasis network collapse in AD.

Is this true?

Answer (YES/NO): NO